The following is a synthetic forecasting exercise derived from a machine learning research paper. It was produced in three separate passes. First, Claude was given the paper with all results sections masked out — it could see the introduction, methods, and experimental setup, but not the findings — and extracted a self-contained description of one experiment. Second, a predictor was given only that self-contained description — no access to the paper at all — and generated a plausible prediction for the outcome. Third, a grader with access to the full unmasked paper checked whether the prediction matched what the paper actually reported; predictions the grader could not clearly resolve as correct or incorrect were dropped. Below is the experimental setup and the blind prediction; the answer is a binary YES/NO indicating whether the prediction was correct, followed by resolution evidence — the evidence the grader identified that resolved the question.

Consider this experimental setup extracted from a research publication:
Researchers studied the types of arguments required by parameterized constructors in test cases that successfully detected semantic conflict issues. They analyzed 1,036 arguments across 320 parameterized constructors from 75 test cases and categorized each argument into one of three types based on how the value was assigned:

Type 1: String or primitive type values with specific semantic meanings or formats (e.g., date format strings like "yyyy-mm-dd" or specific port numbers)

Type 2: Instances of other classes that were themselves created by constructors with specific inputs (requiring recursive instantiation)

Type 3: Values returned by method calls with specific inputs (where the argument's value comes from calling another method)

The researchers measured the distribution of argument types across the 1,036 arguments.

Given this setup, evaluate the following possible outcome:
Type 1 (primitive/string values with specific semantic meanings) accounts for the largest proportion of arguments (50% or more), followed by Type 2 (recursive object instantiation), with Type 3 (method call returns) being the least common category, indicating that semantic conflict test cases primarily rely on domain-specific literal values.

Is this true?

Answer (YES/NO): NO